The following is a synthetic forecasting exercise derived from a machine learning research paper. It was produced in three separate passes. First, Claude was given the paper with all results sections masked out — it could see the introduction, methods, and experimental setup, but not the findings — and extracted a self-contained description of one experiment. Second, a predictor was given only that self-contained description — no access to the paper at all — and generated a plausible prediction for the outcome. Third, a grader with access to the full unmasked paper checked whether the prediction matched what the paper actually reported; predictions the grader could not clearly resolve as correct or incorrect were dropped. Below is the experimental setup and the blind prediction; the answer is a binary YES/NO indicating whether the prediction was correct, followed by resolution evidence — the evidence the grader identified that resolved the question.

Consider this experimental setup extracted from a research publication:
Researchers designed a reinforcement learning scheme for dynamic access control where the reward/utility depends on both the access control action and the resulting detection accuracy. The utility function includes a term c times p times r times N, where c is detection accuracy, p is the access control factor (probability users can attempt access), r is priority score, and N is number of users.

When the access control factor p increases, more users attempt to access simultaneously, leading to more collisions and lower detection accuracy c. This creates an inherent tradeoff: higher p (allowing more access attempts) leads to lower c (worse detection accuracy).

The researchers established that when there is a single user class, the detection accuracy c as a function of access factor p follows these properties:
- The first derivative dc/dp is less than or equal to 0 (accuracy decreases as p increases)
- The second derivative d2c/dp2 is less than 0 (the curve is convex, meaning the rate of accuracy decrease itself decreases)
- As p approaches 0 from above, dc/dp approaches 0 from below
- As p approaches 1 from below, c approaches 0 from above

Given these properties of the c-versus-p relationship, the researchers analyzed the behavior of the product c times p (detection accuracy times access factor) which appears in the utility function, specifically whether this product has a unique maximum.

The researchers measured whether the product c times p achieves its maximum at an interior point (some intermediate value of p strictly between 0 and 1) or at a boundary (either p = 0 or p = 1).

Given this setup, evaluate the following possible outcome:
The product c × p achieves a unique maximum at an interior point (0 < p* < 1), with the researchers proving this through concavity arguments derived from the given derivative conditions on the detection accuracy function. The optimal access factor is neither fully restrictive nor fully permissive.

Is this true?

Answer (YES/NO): YES